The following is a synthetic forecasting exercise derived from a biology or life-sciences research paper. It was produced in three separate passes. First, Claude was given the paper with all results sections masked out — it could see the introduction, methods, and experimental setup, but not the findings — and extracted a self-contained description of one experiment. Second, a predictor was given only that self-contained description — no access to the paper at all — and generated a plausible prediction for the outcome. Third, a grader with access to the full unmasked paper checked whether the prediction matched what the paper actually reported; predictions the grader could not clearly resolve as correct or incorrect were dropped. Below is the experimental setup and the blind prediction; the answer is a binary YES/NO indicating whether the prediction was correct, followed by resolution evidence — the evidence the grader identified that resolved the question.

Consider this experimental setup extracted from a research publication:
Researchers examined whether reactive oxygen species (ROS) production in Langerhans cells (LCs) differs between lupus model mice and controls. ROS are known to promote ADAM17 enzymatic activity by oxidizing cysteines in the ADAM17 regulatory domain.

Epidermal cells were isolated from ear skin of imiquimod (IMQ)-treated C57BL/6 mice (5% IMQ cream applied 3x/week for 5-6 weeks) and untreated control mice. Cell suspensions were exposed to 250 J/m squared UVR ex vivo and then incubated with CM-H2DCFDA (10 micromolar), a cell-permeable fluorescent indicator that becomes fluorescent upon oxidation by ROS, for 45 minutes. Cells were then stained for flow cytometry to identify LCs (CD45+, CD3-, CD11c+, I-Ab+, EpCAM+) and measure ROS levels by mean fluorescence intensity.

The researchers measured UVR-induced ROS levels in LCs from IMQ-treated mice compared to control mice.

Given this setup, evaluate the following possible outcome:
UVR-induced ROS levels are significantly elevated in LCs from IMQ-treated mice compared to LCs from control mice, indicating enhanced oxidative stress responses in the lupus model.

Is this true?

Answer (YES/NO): NO